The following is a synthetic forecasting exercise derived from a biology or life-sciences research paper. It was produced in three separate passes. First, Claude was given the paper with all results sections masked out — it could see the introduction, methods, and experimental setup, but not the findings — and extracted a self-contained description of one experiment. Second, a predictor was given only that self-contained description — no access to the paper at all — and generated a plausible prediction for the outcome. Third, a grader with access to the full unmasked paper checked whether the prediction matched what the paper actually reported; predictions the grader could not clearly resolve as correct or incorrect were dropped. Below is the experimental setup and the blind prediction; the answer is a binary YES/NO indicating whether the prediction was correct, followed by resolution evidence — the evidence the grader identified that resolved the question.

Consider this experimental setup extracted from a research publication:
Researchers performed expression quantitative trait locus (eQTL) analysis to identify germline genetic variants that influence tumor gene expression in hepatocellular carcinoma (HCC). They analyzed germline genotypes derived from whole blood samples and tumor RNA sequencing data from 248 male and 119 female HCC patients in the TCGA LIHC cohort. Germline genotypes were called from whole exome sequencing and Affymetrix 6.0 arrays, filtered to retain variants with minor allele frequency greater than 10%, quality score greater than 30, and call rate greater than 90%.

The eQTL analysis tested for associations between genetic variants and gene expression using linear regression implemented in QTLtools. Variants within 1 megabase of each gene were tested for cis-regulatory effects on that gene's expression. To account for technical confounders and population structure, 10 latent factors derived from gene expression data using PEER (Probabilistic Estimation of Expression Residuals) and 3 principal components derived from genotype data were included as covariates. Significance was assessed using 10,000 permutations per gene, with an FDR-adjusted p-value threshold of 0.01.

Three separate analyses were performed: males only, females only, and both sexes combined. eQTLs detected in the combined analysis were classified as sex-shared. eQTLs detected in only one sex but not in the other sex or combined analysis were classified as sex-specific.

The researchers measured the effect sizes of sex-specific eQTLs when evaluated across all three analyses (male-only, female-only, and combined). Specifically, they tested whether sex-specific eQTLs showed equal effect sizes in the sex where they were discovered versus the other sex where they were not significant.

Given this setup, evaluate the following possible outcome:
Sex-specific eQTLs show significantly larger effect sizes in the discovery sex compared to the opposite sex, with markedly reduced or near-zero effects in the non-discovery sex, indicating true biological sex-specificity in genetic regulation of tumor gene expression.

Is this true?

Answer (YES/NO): YES